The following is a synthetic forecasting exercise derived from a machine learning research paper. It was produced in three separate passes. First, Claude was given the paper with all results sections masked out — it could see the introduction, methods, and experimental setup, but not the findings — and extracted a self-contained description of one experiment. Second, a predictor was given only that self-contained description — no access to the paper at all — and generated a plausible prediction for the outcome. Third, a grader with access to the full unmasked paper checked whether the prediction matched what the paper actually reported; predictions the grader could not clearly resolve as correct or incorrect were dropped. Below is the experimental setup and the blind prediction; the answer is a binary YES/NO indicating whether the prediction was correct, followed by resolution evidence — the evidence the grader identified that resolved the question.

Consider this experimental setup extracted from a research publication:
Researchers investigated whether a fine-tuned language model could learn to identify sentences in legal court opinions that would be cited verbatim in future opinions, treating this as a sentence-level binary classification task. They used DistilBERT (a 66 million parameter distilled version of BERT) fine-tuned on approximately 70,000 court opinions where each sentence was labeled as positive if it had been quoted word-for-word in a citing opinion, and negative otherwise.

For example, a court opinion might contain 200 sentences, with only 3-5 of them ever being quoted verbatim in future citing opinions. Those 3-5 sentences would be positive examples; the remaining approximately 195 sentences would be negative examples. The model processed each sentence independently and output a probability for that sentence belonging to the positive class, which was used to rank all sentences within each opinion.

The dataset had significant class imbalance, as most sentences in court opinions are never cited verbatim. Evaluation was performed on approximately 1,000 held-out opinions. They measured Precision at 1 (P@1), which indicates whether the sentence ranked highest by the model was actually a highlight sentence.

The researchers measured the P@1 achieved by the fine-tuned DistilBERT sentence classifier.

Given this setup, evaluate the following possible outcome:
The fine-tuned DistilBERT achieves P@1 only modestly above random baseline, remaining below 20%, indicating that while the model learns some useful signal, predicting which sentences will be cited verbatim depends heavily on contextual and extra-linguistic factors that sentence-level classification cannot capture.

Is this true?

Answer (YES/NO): NO